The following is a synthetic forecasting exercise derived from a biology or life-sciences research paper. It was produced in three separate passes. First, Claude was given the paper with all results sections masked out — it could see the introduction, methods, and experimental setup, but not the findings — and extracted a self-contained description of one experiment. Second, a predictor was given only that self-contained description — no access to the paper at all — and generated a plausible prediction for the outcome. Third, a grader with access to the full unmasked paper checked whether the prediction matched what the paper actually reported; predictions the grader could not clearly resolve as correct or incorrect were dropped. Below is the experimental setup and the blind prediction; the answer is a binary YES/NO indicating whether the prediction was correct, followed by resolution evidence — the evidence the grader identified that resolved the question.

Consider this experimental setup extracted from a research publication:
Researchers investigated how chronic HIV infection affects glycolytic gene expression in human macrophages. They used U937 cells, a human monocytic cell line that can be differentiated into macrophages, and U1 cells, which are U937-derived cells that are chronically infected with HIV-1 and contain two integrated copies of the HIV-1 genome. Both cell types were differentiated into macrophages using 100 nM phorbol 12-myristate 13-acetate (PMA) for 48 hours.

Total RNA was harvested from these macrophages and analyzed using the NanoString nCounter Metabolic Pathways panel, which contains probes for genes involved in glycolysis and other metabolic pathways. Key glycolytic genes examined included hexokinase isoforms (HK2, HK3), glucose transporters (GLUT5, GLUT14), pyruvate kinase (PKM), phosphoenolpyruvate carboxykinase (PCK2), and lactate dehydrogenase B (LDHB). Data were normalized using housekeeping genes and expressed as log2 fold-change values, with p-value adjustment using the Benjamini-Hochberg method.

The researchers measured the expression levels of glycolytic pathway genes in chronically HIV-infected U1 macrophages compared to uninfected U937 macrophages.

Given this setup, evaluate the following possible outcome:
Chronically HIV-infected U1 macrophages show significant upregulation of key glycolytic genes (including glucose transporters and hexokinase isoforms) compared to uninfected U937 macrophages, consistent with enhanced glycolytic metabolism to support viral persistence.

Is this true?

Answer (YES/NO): NO